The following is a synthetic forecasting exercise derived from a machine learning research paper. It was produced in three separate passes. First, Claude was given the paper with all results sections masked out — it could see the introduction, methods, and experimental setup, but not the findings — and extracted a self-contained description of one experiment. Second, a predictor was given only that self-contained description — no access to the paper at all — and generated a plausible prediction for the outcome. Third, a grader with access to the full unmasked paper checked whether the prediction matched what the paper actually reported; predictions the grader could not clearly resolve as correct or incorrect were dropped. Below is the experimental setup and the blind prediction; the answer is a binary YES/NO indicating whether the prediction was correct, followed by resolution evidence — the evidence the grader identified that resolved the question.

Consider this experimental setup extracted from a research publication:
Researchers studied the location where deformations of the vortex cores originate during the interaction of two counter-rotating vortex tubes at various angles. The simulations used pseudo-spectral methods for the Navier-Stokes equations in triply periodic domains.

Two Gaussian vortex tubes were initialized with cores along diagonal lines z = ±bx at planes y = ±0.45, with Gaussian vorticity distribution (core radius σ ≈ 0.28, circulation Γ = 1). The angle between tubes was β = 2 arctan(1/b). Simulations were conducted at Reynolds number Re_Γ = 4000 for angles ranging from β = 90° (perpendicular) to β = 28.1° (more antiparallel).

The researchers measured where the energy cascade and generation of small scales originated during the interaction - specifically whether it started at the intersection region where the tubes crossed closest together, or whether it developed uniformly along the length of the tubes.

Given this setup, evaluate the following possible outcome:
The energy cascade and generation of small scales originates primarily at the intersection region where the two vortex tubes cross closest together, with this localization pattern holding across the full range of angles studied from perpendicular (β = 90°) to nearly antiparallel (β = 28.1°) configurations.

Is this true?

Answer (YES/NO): NO